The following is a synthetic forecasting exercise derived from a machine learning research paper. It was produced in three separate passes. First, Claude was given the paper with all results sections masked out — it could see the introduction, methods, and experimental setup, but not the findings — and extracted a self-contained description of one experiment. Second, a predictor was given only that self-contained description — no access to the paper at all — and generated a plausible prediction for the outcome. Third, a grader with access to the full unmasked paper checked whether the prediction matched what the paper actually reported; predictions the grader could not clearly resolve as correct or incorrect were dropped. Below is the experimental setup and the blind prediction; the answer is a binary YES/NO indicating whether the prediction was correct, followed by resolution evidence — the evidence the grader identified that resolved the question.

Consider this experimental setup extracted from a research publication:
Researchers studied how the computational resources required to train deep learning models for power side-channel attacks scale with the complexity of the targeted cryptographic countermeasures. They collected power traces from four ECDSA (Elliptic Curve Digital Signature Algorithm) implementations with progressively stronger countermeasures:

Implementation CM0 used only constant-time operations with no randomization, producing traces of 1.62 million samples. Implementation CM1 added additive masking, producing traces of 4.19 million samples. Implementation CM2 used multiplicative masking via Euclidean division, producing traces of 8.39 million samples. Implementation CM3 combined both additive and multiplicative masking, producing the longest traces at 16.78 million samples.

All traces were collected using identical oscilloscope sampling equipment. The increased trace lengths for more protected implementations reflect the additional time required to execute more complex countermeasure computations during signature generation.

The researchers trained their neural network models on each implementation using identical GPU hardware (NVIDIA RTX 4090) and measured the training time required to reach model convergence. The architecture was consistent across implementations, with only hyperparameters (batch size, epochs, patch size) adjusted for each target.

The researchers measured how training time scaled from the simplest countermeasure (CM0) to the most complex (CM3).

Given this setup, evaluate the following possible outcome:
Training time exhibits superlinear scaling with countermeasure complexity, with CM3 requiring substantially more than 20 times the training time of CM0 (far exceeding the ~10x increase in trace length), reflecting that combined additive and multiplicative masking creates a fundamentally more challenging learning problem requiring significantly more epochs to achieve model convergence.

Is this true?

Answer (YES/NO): YES